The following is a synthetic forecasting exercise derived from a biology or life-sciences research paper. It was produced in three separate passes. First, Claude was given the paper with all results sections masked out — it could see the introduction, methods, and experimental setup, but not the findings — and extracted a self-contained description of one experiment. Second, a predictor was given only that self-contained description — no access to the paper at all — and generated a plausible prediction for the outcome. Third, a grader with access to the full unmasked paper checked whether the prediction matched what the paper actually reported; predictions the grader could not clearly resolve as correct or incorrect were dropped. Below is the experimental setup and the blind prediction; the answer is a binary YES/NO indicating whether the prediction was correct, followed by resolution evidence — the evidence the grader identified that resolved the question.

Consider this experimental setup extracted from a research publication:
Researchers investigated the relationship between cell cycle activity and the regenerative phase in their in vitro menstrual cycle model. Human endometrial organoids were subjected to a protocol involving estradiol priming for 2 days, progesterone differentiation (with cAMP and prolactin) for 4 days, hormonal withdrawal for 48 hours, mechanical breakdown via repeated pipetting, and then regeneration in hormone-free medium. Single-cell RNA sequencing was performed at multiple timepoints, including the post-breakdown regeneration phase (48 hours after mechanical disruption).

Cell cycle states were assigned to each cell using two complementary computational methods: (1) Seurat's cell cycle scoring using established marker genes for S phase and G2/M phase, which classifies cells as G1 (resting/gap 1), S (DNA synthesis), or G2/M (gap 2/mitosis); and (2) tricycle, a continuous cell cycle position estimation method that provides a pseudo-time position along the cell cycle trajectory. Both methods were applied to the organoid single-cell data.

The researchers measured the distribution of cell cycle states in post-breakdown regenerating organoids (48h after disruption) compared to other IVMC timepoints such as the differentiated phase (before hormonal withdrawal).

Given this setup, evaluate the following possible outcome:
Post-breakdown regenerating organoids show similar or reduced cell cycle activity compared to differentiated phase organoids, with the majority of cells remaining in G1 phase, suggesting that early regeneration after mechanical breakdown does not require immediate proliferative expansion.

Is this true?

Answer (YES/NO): NO